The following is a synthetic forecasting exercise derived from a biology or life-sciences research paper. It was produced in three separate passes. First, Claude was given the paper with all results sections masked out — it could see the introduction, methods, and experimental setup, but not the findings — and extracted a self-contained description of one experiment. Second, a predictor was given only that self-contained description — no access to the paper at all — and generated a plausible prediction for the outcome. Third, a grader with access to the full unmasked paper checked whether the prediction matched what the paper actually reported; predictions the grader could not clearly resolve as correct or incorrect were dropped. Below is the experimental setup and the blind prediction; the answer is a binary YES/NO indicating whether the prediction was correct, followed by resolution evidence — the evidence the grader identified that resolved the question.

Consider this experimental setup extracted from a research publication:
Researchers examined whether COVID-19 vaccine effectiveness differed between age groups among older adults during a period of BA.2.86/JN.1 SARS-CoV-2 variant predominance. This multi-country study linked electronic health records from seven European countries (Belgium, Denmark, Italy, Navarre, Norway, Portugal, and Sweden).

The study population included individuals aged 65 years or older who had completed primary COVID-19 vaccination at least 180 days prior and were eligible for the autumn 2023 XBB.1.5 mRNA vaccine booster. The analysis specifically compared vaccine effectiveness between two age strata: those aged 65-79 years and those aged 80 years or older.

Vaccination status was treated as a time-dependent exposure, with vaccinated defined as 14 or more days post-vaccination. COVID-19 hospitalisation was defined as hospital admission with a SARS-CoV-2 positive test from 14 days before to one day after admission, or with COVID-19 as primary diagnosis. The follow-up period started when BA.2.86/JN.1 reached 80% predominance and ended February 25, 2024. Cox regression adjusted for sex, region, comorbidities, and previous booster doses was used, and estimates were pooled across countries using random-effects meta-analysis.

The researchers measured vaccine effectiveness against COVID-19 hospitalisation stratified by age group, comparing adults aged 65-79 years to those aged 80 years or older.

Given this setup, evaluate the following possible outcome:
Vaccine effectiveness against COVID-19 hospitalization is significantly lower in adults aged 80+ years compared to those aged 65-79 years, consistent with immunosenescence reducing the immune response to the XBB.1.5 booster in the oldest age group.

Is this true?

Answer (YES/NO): NO